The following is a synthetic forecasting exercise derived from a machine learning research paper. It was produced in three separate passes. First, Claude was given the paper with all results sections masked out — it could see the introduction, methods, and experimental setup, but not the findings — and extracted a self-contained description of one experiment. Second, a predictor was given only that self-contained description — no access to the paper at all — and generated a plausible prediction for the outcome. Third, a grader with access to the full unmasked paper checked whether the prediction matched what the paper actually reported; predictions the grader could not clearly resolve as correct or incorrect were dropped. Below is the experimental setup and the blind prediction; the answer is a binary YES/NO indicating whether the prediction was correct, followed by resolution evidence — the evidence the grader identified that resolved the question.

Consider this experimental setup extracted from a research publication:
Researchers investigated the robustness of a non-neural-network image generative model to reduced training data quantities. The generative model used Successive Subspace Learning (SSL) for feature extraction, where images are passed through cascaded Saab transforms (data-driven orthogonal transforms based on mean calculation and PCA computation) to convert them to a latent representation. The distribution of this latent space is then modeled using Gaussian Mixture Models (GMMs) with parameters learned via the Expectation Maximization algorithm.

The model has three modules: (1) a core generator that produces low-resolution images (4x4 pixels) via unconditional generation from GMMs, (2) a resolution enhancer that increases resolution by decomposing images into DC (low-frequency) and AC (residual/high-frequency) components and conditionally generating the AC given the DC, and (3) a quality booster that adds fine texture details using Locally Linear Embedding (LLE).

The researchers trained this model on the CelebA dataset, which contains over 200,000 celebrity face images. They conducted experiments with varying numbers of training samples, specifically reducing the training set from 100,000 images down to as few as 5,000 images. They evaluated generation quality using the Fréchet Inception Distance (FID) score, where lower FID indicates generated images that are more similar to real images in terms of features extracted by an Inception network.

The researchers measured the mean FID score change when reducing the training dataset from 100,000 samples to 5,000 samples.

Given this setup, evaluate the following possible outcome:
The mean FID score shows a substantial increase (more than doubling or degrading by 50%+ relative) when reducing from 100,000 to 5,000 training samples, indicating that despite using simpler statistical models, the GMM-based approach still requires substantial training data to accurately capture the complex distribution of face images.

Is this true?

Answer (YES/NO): NO